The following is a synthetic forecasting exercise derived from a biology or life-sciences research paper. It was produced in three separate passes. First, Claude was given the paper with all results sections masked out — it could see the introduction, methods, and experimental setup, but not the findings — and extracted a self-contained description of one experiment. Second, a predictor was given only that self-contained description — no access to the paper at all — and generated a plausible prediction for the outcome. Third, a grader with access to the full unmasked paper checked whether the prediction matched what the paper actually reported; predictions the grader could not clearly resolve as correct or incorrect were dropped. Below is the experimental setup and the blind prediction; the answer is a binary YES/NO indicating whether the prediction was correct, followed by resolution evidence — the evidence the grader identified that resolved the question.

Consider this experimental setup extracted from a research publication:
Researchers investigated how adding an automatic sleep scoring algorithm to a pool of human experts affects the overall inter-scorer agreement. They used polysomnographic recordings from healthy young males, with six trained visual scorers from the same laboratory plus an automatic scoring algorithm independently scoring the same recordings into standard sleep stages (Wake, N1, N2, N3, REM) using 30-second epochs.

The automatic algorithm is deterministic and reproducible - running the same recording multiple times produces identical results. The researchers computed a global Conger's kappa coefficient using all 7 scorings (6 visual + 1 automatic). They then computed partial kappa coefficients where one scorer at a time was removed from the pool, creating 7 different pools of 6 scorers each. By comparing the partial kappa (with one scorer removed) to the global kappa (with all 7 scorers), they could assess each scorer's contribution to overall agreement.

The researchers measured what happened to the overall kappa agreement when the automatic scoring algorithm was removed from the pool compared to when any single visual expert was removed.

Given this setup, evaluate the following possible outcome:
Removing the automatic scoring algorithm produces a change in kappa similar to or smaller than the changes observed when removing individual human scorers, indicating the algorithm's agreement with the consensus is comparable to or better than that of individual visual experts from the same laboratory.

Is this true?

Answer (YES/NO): NO